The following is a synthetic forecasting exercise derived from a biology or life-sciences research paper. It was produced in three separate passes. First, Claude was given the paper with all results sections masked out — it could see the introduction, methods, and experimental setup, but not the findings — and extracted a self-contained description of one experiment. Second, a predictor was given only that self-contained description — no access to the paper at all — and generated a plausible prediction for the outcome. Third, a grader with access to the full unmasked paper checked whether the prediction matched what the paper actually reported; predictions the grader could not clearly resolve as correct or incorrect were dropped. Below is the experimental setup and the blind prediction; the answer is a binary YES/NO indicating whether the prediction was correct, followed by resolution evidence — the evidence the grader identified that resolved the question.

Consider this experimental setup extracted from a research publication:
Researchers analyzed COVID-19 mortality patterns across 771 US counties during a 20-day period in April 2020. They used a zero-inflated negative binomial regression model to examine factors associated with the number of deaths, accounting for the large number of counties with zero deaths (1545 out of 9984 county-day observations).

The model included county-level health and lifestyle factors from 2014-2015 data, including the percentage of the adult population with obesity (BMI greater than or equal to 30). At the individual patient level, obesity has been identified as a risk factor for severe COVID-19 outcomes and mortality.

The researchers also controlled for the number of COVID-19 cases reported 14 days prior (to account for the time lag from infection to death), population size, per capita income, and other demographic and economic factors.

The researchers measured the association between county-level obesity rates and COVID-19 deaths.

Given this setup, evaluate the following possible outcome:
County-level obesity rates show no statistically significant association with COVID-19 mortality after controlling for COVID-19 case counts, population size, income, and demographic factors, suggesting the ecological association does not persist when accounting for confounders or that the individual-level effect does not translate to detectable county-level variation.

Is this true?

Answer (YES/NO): NO